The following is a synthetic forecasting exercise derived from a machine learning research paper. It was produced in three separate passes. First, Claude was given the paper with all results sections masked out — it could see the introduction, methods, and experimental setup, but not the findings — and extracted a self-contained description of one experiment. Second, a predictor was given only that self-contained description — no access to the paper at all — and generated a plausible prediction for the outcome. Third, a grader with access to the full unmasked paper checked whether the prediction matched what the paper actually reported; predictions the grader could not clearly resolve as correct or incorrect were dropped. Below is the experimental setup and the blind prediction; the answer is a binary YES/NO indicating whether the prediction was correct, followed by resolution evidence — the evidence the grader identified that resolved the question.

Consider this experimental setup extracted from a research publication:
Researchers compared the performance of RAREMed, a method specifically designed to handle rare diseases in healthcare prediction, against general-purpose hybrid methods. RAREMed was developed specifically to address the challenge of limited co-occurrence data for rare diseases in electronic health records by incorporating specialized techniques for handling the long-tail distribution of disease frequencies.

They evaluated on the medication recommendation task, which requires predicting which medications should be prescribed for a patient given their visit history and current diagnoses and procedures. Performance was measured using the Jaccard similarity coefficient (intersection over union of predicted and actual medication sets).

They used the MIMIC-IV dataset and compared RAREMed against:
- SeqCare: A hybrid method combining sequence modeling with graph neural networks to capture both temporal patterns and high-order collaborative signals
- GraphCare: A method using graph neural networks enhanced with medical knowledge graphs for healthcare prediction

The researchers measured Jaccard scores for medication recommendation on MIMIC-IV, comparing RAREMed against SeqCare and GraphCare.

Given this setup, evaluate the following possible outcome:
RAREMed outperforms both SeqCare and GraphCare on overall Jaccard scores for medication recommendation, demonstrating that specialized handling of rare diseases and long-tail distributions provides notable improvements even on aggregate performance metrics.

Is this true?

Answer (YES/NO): NO